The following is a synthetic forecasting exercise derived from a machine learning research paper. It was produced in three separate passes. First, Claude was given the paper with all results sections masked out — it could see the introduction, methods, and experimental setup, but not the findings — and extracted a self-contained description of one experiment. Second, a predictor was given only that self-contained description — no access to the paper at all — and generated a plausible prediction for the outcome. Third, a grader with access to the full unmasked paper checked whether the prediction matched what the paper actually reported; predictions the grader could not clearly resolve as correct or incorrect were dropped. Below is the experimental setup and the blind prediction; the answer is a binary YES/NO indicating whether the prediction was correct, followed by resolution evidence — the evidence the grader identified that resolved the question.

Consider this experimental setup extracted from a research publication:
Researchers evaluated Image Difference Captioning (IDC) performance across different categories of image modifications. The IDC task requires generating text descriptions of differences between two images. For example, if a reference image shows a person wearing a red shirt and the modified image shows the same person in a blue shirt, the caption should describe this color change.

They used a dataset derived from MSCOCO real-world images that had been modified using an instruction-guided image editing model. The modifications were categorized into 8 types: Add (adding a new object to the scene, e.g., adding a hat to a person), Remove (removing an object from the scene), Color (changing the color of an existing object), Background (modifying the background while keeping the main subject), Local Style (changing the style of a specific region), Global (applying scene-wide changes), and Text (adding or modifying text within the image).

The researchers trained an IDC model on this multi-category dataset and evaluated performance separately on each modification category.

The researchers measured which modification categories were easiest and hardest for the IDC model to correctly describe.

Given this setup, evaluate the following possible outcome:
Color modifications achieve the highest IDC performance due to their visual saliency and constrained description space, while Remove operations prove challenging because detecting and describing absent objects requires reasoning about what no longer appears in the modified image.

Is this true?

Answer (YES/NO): NO